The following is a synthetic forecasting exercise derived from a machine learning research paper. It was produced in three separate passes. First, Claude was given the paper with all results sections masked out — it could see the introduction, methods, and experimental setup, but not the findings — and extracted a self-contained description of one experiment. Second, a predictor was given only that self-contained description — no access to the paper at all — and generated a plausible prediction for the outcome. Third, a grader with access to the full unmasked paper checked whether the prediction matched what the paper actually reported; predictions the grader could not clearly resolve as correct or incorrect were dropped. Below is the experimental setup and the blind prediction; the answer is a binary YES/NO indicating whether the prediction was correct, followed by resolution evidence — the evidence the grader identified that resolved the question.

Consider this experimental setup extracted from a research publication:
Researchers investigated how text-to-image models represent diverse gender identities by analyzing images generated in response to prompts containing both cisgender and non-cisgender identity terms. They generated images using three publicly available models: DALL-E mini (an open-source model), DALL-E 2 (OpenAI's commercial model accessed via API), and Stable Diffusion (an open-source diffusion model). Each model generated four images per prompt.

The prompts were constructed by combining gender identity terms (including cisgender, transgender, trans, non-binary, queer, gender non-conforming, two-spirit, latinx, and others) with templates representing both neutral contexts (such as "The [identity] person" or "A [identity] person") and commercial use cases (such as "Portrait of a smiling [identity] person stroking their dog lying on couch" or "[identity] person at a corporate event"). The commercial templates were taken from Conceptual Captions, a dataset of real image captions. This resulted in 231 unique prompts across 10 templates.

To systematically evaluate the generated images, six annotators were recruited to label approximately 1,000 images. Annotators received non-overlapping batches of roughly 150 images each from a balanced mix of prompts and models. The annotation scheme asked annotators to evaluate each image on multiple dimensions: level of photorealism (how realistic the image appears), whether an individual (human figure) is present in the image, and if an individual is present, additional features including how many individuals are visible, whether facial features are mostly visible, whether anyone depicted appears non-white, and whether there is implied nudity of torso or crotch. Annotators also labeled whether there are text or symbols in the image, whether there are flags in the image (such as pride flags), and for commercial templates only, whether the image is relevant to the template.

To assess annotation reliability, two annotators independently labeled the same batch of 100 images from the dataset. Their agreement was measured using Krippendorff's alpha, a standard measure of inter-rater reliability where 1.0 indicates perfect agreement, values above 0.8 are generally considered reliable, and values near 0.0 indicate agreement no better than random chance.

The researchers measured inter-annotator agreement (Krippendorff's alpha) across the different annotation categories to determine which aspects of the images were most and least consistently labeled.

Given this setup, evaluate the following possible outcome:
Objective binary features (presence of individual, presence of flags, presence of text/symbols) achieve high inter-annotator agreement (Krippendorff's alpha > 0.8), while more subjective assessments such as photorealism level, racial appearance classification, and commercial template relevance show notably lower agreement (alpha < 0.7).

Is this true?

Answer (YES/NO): NO